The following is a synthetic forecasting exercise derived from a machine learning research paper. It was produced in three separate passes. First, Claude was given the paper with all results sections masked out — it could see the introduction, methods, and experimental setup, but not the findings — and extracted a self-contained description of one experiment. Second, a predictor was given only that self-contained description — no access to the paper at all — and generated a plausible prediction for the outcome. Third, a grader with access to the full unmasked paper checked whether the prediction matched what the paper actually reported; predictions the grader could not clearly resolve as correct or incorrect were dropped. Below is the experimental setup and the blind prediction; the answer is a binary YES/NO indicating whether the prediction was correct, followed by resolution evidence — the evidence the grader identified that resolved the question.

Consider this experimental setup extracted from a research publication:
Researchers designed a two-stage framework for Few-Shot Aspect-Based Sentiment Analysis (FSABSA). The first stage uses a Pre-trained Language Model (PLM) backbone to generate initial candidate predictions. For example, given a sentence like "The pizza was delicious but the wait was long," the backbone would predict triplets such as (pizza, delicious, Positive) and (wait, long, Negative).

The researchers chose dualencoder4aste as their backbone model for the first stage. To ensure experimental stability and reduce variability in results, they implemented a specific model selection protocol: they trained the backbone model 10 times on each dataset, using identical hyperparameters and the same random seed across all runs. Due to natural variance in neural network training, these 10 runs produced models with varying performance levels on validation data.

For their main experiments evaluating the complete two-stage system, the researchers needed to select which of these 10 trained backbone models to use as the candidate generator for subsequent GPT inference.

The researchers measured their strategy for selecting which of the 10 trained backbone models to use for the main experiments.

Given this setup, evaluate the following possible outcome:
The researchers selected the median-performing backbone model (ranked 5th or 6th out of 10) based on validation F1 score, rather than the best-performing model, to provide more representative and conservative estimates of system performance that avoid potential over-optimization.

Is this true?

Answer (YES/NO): YES